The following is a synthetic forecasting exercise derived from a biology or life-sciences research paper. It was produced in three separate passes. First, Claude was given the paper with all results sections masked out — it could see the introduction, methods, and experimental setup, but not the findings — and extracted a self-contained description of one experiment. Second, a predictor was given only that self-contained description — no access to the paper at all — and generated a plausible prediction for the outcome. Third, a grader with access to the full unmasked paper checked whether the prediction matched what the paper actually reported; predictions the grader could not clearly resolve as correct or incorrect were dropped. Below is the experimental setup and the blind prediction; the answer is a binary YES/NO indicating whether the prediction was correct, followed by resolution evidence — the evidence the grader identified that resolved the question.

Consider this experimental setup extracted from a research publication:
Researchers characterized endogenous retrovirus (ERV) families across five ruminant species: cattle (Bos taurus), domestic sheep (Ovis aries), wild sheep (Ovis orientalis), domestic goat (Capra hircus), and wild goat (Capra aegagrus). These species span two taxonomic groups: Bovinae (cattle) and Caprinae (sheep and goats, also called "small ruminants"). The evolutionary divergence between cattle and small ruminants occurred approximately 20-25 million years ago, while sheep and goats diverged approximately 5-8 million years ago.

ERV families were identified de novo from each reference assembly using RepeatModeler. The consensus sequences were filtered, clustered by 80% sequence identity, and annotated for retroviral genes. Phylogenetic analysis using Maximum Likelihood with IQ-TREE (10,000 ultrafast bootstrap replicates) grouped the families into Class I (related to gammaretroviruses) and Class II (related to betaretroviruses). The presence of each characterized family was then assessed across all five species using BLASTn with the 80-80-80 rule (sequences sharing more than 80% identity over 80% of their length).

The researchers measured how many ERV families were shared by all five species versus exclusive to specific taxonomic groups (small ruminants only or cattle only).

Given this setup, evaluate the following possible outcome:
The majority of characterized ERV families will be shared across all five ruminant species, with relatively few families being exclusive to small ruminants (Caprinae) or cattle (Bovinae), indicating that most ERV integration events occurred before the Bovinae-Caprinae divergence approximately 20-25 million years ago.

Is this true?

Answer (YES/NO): YES